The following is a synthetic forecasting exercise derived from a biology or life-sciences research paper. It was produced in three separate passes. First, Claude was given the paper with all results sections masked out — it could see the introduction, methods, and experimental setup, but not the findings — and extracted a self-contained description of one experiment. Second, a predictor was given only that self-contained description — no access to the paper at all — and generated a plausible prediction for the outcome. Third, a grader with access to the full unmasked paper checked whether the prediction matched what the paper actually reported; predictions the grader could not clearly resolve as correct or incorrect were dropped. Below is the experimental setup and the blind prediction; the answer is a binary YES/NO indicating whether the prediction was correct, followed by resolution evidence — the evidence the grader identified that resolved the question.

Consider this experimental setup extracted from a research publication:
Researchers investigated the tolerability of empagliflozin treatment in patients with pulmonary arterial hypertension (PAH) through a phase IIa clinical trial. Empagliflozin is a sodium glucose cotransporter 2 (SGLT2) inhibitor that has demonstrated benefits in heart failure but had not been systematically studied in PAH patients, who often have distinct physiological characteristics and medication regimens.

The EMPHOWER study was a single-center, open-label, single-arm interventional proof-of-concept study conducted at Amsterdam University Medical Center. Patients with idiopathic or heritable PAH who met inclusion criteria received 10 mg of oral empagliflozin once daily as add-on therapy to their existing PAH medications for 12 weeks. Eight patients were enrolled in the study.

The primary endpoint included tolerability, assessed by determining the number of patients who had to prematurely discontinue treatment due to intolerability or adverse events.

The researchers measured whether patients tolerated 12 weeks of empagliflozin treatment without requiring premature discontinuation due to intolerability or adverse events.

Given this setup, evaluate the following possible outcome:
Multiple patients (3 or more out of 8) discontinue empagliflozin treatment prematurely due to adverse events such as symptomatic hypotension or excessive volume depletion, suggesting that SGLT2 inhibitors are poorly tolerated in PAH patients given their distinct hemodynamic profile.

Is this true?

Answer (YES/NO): NO